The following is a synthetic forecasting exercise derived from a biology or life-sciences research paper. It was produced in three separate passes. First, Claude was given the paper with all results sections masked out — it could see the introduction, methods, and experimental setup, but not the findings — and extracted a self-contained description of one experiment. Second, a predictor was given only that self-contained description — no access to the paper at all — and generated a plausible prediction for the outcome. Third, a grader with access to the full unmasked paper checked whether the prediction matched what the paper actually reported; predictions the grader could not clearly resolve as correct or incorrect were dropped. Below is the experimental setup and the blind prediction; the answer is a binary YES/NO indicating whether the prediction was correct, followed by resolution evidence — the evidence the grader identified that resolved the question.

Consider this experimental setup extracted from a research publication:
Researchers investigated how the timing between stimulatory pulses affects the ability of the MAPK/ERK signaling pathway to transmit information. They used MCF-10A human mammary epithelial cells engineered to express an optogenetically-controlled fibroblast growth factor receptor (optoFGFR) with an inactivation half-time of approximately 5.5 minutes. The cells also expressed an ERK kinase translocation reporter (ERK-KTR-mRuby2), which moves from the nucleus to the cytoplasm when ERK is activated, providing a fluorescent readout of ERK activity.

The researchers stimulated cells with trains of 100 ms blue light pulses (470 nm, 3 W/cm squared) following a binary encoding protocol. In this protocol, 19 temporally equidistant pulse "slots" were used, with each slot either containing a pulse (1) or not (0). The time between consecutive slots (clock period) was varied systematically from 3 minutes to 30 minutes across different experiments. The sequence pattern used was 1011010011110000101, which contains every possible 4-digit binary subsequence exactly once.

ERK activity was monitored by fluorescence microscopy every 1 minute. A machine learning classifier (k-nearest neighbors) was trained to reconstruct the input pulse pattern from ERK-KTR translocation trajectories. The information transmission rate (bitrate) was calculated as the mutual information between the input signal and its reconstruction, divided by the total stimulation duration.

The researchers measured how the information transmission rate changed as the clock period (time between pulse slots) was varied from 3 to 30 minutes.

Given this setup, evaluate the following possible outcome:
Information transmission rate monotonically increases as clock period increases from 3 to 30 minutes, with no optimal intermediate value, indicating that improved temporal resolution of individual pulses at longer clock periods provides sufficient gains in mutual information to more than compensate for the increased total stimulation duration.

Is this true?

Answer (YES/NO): NO